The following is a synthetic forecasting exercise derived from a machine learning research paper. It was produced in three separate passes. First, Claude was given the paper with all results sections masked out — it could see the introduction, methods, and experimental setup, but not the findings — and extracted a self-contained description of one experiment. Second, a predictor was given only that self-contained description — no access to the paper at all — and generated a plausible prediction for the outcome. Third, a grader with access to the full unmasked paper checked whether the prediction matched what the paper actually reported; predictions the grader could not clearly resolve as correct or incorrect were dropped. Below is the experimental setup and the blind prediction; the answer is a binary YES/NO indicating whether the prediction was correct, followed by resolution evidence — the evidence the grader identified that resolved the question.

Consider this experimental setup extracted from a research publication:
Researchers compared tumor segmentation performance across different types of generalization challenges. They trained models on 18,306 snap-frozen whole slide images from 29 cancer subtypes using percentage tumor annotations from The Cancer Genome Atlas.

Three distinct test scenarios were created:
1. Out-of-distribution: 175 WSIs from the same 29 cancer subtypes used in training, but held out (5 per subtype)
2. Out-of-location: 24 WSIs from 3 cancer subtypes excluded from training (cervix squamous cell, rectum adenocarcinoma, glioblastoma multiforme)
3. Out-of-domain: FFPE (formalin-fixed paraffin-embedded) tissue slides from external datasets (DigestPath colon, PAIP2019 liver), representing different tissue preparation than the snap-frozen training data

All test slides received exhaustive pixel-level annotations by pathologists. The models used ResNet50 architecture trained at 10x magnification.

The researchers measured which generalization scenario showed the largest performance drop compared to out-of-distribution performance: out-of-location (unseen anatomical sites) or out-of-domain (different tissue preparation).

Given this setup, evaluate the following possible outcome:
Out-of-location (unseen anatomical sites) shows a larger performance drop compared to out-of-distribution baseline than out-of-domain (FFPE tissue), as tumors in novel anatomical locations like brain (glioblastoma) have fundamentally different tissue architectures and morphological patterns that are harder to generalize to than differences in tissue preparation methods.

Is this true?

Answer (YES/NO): NO